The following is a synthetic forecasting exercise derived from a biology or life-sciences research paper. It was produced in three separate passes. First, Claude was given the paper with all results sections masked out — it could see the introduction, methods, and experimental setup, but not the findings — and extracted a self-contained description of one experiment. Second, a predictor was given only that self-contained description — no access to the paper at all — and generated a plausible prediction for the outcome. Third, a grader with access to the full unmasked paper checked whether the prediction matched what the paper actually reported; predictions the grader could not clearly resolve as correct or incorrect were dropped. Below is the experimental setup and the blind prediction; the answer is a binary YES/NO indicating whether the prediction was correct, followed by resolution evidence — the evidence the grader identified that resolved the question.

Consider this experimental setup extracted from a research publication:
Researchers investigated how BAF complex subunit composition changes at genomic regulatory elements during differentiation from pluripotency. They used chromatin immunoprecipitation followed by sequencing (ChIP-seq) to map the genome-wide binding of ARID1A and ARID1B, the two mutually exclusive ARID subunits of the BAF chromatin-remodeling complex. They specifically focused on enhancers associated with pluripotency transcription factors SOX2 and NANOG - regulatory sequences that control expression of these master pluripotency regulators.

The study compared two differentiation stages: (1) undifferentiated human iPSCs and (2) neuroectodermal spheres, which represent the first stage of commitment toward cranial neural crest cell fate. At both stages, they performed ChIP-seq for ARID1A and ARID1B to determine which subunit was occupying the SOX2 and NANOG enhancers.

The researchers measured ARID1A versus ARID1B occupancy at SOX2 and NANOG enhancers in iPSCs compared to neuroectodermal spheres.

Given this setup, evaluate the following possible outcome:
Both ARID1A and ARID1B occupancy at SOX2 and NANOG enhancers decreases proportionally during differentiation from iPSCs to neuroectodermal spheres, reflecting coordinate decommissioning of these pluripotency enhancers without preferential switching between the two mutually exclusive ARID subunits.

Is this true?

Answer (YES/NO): NO